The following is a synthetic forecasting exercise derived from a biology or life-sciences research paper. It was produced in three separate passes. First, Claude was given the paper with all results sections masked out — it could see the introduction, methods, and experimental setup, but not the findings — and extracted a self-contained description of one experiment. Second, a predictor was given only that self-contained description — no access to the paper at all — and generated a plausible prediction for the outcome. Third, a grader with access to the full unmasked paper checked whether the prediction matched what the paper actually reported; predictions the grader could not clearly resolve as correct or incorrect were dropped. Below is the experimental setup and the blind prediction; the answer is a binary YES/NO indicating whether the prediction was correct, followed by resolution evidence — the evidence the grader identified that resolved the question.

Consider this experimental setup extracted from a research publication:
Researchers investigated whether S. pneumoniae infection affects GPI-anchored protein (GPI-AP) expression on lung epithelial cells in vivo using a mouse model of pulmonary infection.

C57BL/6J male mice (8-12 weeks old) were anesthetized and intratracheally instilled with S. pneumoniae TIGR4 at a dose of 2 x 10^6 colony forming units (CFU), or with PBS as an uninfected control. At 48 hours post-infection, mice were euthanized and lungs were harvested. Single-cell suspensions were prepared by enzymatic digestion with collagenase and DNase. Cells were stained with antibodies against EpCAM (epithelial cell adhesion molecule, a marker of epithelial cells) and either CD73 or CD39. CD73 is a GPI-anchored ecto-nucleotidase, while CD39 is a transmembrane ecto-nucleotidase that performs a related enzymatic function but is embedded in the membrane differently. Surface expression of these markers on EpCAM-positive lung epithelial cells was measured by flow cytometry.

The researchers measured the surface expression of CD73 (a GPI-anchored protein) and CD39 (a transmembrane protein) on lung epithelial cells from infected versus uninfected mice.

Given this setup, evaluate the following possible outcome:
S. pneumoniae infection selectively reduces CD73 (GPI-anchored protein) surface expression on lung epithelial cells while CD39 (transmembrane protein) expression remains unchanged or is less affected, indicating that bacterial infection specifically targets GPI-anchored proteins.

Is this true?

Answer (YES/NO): YES